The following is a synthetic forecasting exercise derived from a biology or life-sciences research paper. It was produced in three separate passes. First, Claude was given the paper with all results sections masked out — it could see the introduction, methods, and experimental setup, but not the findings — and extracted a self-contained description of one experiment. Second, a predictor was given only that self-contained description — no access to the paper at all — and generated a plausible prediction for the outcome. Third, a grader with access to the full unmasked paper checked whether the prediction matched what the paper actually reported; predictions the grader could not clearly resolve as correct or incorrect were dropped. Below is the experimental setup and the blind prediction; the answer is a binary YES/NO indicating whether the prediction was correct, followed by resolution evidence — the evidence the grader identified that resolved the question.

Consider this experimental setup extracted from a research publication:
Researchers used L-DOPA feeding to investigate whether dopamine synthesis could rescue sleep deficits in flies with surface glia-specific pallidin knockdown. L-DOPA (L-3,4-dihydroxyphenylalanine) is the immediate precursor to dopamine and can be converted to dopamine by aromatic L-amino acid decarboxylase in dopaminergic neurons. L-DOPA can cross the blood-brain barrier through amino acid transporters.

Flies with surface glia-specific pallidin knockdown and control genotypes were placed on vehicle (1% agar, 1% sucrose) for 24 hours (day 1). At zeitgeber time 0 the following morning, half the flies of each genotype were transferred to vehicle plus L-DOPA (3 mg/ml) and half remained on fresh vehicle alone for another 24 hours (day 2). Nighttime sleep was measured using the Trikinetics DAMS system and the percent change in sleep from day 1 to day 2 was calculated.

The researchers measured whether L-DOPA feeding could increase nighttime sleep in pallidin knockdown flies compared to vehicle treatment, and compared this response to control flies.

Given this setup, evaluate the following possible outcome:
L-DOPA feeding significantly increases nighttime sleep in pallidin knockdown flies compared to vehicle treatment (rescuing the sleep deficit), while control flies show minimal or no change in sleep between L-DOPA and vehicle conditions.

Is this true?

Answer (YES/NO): NO